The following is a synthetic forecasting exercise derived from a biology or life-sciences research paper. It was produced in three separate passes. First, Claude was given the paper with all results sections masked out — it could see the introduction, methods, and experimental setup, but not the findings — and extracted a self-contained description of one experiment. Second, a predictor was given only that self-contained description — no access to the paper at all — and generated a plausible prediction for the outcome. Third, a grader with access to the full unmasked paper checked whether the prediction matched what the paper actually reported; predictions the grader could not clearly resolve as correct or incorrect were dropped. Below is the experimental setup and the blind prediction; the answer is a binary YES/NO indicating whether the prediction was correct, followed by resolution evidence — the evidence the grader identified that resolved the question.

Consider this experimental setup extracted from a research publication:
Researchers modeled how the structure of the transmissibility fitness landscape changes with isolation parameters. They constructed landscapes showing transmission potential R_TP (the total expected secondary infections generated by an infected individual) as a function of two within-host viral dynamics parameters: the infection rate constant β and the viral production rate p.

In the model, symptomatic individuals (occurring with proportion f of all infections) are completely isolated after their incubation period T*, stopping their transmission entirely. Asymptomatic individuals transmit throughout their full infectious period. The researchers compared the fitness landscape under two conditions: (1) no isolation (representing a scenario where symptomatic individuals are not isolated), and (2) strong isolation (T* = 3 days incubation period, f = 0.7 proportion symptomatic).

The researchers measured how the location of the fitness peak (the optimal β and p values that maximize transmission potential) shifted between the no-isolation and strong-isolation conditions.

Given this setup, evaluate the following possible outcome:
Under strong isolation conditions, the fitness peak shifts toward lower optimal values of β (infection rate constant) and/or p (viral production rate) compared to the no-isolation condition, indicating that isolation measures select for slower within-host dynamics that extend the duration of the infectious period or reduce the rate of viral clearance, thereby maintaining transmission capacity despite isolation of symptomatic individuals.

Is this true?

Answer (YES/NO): NO